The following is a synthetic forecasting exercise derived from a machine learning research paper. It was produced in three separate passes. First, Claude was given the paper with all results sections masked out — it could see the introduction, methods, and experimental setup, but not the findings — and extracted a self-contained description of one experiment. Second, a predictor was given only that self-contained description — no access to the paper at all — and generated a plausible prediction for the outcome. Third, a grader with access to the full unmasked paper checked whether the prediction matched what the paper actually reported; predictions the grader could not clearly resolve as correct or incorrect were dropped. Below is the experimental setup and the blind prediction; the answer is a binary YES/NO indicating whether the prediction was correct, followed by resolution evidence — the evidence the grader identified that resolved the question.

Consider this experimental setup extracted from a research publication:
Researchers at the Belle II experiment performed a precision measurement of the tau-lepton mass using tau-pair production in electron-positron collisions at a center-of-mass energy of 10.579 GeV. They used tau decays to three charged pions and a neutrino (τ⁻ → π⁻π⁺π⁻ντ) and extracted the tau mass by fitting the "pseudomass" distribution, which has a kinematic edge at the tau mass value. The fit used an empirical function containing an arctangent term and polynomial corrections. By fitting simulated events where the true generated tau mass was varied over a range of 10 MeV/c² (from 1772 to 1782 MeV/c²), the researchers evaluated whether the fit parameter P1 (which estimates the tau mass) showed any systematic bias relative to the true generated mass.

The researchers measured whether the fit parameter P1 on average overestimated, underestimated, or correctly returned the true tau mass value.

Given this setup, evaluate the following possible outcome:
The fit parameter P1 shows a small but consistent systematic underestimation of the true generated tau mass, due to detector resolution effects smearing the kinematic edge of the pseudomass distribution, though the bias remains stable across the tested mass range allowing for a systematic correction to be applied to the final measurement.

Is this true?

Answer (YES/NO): NO